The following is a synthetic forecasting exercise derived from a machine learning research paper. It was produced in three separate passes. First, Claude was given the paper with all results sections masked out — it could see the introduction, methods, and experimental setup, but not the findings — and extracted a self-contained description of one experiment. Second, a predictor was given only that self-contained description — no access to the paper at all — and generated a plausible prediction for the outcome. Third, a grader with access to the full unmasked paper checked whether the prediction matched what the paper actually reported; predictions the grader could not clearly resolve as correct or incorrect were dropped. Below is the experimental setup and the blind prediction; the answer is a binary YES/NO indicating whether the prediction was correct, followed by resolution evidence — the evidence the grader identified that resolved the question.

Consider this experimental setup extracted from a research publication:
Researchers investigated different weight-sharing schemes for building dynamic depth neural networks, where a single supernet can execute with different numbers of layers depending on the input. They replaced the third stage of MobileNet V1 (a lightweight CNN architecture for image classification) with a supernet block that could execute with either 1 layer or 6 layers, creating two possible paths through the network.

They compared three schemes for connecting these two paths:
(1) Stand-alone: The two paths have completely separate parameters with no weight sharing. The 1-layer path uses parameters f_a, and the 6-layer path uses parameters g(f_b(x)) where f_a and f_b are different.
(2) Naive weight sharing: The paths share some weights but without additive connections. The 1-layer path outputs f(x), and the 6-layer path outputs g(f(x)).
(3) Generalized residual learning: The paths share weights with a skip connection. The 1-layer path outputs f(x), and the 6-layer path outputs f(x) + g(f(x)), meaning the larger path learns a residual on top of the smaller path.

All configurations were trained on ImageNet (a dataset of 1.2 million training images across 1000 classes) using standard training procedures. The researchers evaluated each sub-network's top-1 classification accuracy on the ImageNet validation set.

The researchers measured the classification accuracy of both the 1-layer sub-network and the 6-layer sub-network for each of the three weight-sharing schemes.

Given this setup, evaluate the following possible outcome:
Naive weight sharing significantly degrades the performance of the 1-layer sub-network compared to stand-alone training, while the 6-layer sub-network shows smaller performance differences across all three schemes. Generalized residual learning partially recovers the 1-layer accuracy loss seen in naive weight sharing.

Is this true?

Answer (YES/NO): NO